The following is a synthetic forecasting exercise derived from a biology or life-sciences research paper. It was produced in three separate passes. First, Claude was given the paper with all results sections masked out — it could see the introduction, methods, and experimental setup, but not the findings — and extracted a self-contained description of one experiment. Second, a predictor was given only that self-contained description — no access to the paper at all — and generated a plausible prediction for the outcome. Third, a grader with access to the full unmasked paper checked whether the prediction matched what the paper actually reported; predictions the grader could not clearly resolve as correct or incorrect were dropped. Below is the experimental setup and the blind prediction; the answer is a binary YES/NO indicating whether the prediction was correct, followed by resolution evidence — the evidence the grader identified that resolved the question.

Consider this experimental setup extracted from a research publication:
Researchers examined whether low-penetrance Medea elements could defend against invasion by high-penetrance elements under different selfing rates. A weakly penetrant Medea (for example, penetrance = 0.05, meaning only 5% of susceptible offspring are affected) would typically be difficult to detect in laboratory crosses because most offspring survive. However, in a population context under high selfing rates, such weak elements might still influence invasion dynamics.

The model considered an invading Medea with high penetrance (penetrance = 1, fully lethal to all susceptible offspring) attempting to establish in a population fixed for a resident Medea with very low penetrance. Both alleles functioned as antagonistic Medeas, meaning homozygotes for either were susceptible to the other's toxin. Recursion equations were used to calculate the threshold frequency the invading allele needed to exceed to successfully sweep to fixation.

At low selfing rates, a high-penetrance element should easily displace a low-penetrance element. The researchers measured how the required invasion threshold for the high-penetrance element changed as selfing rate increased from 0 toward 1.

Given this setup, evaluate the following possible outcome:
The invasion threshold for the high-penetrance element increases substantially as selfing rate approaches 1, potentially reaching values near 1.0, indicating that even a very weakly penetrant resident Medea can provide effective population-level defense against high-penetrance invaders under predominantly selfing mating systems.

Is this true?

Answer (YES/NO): YES